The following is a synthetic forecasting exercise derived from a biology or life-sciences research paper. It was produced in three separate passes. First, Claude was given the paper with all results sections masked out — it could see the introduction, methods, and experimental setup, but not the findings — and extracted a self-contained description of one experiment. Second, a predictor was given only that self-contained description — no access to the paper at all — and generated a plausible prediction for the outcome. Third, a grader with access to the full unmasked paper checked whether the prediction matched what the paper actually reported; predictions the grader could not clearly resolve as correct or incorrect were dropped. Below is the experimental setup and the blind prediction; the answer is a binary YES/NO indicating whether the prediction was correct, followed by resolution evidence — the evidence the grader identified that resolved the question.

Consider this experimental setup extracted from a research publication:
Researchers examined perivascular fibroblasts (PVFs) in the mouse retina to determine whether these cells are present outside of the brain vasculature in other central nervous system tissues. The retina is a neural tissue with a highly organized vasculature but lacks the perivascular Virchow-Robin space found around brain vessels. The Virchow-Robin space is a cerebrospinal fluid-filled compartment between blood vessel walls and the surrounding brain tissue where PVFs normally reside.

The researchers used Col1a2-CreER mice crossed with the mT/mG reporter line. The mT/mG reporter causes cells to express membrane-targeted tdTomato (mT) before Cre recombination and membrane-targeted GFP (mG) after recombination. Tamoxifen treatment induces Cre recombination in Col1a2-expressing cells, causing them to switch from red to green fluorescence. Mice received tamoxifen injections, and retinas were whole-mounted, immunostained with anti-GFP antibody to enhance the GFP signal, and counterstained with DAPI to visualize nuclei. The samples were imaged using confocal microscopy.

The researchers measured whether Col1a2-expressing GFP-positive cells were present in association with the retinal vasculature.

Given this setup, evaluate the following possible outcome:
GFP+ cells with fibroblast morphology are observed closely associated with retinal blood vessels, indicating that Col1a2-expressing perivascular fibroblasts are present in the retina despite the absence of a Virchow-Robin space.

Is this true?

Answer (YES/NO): NO